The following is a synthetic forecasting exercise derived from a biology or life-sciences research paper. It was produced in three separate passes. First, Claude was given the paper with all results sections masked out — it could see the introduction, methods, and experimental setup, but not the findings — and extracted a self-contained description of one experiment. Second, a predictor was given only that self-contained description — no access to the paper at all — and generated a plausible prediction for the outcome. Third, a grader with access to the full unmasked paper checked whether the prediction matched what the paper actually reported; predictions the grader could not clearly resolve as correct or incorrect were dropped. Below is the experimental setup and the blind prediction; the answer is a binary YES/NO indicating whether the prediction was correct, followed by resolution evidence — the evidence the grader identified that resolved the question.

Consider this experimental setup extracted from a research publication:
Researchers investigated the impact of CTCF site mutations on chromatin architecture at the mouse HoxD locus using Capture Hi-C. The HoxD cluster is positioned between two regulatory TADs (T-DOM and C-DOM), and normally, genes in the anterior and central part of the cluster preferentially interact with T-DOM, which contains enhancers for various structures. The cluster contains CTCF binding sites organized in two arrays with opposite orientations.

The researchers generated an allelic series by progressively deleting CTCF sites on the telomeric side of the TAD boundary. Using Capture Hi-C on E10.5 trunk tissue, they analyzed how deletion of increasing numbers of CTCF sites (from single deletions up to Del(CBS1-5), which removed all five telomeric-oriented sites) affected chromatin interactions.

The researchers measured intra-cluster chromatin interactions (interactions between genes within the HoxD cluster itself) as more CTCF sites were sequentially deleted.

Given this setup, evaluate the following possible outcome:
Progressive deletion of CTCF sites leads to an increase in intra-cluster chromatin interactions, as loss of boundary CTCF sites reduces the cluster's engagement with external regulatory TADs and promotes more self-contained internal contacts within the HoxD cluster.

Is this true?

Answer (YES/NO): YES